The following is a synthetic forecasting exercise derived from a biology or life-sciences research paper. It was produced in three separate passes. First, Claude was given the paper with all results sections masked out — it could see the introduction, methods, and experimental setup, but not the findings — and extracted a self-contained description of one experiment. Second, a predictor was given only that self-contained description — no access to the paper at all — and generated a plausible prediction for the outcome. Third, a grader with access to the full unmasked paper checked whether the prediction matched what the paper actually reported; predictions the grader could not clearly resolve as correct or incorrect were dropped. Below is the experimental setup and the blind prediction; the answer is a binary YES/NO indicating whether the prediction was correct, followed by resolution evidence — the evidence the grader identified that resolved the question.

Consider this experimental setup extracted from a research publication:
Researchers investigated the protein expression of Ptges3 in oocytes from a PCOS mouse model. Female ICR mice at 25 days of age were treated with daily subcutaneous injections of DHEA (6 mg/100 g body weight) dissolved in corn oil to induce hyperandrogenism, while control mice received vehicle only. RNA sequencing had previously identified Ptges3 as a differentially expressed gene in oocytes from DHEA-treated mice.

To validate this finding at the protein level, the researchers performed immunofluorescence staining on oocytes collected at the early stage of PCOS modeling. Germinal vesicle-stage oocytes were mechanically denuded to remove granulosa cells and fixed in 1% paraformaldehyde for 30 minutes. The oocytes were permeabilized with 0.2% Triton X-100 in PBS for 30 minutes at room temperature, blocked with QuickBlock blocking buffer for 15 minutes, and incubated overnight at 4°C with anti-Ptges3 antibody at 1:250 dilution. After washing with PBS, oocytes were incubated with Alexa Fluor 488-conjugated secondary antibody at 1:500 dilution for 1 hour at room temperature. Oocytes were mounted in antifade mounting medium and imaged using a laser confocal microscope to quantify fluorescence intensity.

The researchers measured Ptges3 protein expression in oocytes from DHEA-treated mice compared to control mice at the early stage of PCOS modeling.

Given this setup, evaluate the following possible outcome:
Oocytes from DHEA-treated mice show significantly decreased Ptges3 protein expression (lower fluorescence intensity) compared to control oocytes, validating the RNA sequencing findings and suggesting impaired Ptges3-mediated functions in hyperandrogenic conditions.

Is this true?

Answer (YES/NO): NO